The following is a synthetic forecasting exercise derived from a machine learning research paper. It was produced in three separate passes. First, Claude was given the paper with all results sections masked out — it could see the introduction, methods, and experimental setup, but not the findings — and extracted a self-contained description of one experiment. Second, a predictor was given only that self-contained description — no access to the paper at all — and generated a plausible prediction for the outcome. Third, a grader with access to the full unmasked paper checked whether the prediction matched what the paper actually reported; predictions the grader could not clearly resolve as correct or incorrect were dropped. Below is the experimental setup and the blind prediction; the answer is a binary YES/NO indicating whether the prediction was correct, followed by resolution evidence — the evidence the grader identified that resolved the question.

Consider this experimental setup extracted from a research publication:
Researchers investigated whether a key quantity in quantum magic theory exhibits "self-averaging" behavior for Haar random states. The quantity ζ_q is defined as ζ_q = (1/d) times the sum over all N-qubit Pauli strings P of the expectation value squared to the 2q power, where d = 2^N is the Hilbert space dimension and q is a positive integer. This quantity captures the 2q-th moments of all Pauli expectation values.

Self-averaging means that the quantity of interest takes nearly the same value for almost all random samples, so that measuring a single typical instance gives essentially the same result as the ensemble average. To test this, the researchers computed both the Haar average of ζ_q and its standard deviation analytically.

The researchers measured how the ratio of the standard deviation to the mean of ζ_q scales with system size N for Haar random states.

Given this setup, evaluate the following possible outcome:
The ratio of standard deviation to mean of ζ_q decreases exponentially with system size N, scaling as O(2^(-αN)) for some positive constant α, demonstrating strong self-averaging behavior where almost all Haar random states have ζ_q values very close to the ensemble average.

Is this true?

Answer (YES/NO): YES